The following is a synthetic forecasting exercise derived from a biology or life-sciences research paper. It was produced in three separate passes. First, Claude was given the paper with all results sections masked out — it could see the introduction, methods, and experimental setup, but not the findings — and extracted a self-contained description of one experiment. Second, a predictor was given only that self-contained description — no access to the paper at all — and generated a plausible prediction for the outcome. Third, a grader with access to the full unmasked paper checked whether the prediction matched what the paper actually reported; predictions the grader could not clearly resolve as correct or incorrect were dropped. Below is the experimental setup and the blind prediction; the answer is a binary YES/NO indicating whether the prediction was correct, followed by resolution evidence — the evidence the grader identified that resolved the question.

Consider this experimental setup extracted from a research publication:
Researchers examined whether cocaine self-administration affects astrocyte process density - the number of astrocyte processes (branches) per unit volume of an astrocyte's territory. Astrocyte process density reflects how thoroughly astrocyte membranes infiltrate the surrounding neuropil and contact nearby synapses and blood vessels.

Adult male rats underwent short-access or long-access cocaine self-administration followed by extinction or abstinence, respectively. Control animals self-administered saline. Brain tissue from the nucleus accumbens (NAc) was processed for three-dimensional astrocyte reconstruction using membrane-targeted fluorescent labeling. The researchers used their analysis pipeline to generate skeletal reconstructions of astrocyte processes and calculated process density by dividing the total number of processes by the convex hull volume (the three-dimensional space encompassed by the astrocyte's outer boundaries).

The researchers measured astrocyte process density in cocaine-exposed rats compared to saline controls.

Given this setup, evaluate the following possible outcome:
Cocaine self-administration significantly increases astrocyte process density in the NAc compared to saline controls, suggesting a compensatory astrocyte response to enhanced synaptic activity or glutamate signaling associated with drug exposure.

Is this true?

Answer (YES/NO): NO